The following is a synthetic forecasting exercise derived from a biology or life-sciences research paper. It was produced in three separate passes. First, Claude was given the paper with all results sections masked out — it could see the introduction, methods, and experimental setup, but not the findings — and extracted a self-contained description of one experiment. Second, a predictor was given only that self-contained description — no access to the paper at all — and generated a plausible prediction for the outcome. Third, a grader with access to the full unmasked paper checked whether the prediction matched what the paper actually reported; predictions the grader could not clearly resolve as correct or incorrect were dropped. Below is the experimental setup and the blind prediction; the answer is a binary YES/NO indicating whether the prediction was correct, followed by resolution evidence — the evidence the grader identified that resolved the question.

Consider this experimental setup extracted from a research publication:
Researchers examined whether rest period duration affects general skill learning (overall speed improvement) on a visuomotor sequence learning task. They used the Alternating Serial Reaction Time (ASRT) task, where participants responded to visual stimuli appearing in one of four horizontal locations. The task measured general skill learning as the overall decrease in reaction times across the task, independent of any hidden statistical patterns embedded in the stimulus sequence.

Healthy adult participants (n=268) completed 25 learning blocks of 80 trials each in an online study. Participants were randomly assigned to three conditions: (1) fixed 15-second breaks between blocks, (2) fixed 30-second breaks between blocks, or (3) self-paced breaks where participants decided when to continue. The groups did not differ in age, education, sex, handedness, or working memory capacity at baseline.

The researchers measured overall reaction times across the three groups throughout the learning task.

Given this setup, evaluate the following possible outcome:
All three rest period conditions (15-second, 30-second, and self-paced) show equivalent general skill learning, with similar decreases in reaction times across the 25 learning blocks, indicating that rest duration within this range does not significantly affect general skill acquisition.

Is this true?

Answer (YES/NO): NO